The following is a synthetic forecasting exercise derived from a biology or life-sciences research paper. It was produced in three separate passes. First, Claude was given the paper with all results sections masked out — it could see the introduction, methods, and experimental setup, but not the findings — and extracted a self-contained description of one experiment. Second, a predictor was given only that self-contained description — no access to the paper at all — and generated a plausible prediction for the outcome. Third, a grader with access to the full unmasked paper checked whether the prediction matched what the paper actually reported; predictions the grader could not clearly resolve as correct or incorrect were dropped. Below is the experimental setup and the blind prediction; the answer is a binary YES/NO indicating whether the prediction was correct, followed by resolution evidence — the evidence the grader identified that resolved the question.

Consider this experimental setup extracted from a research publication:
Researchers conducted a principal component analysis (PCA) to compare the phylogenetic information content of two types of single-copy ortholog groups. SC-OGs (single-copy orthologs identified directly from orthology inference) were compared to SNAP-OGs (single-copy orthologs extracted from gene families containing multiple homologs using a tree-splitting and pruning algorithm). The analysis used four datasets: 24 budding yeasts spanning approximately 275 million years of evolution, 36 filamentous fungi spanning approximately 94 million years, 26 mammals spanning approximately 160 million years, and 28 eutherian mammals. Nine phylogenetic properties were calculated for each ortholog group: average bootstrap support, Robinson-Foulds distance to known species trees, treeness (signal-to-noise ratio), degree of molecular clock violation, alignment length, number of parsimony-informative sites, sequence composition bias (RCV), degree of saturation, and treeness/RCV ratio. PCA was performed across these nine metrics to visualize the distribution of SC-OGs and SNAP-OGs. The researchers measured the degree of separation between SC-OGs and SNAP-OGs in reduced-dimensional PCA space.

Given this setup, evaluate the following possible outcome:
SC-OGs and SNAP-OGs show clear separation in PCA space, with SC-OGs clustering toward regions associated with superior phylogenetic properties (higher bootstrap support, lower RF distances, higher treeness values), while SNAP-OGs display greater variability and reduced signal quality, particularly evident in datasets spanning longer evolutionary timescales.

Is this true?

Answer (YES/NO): NO